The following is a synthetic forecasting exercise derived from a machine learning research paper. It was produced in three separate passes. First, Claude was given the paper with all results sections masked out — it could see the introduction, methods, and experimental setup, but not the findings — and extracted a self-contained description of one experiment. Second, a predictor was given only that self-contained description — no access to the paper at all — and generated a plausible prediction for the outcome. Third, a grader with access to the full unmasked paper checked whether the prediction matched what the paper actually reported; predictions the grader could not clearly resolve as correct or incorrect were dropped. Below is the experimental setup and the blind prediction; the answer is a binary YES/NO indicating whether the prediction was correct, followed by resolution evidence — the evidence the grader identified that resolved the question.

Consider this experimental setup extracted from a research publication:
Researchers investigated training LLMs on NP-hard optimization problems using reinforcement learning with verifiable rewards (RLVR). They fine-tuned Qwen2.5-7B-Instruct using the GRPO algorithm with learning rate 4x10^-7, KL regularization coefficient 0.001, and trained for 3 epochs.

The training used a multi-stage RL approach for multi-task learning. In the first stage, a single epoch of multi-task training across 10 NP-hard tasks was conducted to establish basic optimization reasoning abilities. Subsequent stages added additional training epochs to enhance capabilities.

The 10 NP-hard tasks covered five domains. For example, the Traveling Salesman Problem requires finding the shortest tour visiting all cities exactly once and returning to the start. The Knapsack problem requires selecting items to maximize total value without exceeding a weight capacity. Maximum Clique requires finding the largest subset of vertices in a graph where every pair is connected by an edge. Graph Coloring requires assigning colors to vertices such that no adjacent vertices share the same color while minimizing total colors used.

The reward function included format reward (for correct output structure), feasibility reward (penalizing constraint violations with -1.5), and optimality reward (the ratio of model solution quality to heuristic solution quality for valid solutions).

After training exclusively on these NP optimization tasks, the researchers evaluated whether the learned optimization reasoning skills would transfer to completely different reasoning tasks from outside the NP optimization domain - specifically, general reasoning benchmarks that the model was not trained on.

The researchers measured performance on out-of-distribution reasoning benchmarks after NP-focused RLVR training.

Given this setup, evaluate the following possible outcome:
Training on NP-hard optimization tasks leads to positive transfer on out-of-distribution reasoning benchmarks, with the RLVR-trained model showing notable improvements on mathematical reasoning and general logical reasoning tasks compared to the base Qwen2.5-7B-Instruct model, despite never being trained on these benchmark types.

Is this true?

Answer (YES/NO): YES